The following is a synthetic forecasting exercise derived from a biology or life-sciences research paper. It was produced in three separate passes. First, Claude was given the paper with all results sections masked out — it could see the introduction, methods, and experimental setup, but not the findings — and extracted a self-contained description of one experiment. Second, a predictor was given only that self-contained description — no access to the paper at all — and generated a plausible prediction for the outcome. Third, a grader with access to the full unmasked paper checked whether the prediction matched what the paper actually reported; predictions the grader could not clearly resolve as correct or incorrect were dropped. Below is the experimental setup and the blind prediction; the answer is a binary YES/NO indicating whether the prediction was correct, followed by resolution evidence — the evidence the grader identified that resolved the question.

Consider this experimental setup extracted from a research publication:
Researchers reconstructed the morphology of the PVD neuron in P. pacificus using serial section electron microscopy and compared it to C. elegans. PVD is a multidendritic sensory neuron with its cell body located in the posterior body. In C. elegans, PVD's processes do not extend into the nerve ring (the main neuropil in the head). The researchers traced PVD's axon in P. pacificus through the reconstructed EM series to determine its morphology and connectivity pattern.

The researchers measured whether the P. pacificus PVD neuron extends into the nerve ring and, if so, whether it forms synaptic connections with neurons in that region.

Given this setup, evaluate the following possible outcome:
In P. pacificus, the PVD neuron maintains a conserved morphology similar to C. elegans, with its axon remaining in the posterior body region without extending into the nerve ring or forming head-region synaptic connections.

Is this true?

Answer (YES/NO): NO